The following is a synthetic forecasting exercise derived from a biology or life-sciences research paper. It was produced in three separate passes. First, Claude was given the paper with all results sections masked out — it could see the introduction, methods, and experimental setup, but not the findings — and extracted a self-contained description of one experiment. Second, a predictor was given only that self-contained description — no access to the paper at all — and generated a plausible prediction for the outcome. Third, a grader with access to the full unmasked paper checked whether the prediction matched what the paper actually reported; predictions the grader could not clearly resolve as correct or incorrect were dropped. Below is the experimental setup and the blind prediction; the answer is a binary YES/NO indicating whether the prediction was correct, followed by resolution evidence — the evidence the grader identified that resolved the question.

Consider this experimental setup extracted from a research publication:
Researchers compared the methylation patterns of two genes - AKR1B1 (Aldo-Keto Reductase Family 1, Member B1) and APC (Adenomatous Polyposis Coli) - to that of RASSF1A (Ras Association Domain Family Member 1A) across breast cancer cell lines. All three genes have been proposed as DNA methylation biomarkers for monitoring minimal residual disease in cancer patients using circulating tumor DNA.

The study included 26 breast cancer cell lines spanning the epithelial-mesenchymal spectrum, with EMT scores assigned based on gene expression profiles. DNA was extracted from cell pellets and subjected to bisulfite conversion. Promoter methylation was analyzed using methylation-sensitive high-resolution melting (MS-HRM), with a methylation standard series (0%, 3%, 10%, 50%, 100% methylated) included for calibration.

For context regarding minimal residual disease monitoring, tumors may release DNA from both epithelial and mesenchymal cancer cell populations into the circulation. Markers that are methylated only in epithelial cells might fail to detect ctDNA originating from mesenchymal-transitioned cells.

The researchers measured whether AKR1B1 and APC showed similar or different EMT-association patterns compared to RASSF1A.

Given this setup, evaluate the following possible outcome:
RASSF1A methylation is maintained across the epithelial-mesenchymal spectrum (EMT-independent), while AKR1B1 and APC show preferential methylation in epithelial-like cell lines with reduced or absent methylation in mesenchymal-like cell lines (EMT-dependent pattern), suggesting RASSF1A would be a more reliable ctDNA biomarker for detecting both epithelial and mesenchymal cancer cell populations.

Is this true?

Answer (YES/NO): YES